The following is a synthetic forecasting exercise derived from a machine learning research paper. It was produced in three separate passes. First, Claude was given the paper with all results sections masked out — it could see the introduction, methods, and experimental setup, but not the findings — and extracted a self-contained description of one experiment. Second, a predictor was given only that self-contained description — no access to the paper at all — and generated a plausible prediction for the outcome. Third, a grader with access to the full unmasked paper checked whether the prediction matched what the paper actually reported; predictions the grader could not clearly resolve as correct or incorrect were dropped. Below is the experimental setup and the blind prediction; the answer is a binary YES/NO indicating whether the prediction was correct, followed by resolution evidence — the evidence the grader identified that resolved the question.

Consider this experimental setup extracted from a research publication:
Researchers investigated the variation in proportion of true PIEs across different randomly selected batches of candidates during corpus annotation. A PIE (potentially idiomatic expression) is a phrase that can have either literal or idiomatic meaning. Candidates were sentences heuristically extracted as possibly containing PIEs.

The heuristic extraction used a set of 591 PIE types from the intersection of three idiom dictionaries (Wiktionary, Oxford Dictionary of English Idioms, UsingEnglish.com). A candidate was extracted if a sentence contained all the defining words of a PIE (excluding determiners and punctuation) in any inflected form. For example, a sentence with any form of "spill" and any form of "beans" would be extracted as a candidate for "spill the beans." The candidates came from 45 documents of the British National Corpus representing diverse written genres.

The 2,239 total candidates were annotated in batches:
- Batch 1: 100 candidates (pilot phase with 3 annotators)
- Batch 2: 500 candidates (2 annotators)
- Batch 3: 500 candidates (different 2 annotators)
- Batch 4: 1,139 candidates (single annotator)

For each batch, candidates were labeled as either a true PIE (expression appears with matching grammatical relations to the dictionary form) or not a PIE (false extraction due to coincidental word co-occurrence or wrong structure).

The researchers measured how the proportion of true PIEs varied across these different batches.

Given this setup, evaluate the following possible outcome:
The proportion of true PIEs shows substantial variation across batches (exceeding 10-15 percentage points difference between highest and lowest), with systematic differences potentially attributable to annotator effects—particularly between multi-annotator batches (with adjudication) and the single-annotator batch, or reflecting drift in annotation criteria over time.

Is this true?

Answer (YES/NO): NO